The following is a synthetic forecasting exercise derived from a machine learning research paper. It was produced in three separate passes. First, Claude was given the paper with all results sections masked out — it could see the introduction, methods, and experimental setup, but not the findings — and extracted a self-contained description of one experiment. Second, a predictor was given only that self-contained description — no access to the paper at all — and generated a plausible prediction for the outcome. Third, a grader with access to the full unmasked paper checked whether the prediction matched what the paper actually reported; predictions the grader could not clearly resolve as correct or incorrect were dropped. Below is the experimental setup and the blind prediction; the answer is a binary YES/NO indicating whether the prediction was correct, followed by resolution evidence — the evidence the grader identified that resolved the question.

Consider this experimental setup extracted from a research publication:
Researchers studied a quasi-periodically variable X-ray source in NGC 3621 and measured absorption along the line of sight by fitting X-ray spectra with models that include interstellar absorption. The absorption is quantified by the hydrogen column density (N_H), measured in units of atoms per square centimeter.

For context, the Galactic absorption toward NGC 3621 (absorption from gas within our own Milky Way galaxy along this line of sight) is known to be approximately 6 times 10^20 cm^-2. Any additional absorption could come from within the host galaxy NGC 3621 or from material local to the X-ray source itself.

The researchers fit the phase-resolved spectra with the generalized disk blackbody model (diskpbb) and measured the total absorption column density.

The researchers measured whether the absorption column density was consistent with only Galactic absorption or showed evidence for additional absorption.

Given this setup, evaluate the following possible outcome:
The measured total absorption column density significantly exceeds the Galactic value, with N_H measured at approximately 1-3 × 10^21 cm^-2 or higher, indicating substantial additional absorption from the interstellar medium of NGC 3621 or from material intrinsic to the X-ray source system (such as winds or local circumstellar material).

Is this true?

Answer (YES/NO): YES